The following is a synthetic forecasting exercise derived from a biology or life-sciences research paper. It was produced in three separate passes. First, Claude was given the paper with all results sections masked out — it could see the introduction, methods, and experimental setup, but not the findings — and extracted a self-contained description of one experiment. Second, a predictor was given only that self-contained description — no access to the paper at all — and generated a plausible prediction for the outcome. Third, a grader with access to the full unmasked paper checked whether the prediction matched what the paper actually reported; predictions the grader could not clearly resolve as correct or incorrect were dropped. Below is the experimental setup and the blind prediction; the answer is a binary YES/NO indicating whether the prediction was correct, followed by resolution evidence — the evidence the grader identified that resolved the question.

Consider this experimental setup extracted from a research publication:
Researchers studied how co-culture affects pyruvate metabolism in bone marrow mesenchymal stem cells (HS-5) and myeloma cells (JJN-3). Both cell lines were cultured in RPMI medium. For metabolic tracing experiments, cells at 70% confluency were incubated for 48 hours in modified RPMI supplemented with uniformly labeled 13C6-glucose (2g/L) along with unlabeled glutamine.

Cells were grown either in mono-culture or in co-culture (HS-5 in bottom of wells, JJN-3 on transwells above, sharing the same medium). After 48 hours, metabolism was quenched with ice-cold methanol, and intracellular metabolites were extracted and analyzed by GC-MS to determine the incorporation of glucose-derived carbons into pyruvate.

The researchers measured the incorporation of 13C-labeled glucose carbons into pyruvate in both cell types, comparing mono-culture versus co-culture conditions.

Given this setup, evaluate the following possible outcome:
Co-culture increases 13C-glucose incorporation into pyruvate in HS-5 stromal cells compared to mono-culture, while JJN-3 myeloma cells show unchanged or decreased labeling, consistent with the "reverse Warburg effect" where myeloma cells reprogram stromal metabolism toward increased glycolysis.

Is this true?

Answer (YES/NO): YES